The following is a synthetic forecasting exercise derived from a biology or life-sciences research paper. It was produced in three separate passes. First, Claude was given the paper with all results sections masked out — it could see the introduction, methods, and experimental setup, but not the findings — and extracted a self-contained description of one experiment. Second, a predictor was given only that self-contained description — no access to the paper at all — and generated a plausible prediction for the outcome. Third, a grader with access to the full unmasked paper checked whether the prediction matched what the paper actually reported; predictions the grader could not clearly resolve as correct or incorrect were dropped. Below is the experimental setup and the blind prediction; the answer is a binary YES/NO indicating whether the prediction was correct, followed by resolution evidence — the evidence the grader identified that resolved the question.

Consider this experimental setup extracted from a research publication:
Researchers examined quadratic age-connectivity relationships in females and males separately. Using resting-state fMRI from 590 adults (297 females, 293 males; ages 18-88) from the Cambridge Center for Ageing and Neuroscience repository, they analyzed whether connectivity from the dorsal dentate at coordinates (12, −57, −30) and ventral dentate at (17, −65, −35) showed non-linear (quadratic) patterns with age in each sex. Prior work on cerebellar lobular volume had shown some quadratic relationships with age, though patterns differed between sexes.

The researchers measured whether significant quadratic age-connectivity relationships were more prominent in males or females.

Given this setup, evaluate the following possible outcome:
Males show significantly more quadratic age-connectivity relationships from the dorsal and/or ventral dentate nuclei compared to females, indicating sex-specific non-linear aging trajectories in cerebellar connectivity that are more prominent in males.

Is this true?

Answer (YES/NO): YES